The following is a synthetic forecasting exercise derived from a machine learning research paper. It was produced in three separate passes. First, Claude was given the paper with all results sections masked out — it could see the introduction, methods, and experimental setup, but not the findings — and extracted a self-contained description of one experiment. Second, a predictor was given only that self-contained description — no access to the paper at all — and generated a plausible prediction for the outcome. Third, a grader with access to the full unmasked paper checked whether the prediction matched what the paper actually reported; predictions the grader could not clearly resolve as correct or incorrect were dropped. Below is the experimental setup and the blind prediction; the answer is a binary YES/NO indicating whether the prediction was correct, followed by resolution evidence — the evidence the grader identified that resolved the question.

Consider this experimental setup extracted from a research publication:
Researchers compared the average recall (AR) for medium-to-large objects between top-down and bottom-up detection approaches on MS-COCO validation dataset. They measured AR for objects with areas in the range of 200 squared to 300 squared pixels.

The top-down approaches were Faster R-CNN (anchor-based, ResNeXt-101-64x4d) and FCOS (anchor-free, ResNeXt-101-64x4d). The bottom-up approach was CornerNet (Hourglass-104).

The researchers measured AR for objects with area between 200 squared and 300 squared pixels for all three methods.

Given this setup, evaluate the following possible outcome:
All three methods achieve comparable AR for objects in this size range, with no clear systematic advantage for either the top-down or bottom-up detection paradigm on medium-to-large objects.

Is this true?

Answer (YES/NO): NO